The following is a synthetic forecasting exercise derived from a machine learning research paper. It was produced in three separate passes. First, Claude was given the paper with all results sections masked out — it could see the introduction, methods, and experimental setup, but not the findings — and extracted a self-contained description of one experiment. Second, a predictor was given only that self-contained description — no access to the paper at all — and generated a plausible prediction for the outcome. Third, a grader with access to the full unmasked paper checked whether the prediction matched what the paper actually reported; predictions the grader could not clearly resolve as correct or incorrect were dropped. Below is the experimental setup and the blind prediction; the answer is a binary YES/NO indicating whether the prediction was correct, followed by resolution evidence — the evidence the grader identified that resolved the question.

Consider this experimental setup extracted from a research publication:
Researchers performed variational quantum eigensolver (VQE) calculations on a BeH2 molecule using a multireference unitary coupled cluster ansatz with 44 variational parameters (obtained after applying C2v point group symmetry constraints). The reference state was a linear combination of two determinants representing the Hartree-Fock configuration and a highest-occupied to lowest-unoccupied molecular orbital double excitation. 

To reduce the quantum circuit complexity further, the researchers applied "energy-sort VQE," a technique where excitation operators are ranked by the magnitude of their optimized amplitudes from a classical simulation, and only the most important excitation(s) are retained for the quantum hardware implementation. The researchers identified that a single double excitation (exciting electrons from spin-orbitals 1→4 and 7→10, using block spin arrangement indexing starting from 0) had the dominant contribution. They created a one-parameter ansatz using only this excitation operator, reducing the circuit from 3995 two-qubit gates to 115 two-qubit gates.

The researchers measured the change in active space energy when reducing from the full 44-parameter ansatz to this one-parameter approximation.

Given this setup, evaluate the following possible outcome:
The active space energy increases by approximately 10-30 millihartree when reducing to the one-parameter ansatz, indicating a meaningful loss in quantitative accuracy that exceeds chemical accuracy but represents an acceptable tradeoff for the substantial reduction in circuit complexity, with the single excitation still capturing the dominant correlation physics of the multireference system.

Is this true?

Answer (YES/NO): NO